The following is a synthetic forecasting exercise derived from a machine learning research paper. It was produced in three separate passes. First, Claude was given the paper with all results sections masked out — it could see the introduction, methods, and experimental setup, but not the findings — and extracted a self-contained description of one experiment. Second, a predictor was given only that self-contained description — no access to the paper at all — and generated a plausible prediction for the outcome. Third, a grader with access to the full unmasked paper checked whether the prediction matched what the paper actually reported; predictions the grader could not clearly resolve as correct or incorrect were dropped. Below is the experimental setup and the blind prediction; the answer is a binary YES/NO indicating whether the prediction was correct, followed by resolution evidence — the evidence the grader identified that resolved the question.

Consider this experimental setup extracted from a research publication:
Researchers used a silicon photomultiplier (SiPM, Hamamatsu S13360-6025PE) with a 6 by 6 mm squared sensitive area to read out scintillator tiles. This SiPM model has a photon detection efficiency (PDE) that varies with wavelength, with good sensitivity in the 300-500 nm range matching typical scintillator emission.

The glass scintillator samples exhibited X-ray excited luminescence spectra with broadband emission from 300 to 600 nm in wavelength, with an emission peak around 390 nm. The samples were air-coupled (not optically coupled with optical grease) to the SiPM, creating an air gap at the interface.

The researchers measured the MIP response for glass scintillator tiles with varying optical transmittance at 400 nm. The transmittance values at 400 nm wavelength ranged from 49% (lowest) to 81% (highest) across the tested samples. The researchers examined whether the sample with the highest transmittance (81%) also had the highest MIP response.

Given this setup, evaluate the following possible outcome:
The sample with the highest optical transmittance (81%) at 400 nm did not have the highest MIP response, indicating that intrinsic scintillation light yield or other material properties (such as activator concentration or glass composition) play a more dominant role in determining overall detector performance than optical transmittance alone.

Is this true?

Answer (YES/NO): YES